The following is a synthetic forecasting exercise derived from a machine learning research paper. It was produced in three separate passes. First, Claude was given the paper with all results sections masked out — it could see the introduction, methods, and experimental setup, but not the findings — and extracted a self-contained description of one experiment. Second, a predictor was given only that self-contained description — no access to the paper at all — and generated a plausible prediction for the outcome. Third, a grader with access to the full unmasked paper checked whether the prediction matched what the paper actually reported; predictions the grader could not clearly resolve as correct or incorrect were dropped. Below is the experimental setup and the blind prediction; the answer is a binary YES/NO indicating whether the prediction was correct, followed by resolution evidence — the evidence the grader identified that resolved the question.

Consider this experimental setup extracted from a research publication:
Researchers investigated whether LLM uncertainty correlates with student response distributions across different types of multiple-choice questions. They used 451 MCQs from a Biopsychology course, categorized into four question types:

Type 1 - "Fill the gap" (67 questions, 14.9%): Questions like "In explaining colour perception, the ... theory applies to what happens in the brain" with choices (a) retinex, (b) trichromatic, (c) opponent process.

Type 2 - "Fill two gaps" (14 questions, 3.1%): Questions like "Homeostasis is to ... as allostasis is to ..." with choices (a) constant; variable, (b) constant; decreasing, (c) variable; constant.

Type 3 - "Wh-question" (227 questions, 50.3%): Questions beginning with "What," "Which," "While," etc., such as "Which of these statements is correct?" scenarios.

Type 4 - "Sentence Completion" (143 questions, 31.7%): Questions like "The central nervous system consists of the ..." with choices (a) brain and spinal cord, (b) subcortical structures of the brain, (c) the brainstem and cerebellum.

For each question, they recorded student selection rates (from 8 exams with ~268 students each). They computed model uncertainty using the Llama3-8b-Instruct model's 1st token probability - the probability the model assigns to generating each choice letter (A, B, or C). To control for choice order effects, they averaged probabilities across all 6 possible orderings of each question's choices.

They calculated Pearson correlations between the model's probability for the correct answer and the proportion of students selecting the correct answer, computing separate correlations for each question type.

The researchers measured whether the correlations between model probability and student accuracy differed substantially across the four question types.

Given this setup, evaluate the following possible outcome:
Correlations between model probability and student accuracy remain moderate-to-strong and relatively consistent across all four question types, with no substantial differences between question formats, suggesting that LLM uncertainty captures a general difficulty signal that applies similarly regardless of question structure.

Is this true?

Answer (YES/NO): NO